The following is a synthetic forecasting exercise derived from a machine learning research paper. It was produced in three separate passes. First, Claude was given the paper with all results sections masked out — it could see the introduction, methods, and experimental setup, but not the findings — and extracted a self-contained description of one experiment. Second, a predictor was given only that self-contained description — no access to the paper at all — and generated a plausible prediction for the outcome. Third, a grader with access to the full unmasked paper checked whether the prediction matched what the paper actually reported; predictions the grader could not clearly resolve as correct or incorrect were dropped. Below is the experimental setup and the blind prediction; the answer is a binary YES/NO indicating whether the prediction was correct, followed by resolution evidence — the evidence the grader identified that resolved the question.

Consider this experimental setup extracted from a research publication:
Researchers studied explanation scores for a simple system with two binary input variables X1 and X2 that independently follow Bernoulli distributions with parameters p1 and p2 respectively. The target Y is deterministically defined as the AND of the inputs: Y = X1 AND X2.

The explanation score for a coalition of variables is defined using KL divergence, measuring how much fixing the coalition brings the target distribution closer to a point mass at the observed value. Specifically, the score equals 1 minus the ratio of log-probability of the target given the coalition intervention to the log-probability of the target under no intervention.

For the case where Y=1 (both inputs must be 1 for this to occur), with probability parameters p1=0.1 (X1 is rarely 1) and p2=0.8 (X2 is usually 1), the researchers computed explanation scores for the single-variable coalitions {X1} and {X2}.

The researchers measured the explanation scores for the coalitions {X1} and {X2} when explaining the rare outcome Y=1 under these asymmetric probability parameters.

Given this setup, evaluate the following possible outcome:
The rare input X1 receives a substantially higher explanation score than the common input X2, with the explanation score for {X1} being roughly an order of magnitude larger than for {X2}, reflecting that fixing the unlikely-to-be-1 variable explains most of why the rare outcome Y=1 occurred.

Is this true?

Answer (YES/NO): YES